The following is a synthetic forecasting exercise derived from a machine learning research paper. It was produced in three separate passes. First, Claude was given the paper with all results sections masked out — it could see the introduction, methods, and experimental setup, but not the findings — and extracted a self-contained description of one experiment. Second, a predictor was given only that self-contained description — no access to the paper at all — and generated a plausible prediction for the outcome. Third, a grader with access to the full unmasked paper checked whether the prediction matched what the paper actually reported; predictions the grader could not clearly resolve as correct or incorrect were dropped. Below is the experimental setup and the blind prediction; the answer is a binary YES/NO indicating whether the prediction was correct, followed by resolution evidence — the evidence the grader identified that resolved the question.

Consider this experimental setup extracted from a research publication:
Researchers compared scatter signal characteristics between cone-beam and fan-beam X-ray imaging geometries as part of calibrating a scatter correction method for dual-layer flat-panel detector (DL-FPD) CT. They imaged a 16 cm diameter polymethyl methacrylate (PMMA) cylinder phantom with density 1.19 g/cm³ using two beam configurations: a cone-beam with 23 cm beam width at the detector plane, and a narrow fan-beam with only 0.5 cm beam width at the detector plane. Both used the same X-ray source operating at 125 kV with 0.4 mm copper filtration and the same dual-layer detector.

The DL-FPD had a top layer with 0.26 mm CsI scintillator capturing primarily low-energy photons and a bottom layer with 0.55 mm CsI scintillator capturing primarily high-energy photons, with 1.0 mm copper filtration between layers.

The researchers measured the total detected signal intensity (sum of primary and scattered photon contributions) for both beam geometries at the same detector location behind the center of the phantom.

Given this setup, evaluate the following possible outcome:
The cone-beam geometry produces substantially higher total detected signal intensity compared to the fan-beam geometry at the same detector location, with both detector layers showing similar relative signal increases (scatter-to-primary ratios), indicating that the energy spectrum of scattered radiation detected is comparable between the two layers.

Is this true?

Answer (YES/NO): NO